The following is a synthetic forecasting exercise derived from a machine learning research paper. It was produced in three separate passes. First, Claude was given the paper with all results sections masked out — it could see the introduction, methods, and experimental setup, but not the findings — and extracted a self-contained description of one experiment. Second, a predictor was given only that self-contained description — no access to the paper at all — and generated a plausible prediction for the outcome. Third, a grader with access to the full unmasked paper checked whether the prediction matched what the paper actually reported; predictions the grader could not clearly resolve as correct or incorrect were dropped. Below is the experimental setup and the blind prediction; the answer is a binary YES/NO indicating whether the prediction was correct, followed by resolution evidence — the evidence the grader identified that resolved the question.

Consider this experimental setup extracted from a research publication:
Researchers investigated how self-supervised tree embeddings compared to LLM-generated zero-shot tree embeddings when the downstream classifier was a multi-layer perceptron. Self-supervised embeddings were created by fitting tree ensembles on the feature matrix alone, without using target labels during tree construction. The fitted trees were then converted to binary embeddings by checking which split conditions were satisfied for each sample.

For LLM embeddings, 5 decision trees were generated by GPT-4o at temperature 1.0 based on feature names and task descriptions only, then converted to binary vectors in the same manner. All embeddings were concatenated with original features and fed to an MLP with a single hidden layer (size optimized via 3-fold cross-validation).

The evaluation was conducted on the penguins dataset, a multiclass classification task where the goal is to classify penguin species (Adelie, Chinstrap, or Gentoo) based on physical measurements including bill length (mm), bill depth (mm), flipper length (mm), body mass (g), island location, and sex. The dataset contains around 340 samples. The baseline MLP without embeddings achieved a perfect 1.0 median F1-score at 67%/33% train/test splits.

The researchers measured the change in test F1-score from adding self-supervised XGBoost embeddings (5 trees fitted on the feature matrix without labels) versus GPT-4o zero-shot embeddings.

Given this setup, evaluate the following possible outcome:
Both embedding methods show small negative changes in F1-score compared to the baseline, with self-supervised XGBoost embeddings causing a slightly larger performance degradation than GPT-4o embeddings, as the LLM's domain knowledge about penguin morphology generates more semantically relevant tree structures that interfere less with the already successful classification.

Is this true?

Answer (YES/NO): NO